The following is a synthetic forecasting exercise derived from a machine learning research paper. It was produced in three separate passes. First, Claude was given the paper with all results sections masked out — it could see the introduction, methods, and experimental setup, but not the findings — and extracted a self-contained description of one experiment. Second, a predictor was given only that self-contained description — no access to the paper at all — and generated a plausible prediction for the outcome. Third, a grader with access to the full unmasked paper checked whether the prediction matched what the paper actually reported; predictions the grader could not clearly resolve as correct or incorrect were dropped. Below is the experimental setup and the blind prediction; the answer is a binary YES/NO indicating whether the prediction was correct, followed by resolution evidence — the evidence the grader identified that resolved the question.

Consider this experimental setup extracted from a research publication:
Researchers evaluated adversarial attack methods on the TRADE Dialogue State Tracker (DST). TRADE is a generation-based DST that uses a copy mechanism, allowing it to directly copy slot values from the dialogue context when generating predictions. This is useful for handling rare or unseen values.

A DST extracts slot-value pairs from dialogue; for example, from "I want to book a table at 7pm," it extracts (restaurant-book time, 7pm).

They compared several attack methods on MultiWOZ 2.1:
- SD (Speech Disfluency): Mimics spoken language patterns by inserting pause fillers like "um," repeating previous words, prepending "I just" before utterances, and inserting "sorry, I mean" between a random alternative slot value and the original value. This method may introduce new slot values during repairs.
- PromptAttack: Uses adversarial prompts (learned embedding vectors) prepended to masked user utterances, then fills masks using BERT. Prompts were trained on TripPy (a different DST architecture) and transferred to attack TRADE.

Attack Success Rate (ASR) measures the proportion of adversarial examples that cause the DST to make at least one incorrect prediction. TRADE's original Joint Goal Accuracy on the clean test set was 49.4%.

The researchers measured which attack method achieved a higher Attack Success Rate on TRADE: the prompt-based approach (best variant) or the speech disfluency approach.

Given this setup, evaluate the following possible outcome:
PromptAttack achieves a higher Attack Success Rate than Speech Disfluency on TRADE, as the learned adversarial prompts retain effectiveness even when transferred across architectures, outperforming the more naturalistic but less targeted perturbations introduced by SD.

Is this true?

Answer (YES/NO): NO